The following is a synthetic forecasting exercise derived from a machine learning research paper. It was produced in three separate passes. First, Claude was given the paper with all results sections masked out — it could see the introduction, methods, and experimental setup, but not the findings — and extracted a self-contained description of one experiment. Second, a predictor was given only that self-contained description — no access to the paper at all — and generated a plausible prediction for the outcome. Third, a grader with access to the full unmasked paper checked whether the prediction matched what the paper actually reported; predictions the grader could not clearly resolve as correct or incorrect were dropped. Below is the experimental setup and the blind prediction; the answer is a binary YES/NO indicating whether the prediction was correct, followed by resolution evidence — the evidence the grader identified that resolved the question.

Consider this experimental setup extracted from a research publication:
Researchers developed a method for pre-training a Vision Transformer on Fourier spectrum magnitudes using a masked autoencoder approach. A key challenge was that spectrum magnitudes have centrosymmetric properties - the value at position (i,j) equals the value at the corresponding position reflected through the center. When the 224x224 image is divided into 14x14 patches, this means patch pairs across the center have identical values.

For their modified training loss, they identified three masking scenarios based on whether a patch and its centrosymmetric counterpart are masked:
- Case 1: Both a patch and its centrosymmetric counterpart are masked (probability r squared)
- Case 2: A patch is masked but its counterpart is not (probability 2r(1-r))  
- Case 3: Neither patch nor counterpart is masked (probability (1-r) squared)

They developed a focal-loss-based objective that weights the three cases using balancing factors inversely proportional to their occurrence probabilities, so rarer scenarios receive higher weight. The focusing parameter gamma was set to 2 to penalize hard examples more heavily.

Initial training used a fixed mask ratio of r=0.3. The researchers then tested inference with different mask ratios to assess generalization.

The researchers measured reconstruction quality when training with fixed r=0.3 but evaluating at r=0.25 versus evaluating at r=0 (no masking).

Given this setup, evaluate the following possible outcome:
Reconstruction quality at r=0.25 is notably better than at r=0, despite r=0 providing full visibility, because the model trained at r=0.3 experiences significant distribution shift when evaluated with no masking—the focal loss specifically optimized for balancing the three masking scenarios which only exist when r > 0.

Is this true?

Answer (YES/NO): YES